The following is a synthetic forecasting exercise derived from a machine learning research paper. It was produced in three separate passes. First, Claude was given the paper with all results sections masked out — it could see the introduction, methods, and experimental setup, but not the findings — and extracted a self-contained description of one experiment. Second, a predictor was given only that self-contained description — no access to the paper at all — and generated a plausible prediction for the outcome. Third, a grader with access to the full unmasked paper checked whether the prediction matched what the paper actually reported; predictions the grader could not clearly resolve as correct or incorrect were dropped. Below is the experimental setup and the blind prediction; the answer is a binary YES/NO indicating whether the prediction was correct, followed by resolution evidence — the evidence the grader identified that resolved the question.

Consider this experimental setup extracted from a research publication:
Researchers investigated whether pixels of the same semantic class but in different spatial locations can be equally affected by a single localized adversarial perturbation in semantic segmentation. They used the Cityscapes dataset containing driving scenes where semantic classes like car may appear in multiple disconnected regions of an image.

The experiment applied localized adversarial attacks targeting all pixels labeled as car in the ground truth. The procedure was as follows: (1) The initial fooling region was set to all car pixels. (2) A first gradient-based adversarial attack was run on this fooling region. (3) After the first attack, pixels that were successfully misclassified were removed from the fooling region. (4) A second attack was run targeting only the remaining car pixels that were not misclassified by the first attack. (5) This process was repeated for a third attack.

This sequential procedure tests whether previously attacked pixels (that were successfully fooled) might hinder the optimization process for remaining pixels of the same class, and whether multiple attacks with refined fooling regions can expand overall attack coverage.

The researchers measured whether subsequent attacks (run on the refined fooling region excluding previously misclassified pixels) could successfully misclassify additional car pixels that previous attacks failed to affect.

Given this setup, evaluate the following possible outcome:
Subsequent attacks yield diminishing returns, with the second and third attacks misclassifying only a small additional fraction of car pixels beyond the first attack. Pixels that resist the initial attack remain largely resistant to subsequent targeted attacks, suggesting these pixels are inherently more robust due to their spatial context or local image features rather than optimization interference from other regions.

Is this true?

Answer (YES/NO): NO